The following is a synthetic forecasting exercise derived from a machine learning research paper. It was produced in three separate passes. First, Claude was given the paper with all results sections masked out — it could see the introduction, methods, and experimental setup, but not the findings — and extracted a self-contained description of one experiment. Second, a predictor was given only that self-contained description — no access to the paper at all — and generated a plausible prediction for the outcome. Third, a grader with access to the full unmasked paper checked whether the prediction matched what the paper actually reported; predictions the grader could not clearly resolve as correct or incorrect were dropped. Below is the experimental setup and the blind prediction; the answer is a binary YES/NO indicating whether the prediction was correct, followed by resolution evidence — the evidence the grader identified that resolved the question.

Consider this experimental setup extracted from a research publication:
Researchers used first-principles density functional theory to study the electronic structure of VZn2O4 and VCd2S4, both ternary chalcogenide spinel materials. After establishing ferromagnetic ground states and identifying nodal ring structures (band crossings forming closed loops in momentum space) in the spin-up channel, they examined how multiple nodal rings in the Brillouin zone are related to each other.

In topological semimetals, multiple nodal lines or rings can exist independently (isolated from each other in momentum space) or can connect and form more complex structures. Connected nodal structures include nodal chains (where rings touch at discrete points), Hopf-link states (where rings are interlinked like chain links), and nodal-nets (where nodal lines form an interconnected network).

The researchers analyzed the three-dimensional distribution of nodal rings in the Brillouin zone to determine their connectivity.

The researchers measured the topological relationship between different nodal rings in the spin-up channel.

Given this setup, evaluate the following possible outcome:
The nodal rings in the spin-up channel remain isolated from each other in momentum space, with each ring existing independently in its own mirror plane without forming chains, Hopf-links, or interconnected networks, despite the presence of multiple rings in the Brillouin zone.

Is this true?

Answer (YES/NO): NO